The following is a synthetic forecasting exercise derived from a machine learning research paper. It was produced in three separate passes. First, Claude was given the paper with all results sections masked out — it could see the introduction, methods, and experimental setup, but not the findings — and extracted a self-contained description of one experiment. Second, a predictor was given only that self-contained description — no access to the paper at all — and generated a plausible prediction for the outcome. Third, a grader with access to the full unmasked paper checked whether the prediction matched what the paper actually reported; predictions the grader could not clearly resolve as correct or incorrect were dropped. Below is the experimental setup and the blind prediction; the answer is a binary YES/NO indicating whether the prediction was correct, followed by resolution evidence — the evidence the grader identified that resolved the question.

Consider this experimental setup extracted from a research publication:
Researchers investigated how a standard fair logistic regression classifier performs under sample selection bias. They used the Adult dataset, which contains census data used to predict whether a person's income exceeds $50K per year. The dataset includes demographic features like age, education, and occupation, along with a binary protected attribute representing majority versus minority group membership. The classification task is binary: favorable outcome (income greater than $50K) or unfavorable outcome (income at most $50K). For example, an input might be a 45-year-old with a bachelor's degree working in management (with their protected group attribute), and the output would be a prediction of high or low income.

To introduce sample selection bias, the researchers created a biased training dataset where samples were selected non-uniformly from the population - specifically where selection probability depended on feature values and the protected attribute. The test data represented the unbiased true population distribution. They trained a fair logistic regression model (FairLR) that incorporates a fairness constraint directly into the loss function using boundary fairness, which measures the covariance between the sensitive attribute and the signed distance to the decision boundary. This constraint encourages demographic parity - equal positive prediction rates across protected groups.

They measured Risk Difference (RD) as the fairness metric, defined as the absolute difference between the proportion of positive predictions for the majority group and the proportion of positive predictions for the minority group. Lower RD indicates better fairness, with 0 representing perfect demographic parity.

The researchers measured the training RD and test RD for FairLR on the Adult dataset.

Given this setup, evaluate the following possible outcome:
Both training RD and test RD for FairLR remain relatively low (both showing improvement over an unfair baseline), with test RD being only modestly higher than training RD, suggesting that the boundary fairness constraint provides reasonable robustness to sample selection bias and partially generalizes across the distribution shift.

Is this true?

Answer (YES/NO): NO